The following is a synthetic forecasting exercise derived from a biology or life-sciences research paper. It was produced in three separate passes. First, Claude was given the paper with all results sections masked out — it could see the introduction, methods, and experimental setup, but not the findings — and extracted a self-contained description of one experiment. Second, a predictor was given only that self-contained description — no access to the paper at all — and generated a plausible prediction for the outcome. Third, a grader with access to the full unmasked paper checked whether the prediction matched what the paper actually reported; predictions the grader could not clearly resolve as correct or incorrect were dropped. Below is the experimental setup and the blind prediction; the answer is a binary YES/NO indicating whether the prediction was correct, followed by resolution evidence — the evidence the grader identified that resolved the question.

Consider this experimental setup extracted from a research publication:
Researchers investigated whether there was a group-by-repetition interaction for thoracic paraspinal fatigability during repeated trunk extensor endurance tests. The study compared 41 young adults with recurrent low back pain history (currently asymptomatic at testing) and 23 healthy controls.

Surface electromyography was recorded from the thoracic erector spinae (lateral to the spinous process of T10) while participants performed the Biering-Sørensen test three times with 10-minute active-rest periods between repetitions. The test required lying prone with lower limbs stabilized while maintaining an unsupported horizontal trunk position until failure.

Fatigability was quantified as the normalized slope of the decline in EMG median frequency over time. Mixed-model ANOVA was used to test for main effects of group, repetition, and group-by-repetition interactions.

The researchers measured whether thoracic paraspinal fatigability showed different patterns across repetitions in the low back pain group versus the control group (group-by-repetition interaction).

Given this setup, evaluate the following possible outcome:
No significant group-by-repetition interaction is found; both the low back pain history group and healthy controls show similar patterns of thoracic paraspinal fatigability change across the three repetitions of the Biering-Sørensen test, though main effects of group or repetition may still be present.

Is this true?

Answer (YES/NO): YES